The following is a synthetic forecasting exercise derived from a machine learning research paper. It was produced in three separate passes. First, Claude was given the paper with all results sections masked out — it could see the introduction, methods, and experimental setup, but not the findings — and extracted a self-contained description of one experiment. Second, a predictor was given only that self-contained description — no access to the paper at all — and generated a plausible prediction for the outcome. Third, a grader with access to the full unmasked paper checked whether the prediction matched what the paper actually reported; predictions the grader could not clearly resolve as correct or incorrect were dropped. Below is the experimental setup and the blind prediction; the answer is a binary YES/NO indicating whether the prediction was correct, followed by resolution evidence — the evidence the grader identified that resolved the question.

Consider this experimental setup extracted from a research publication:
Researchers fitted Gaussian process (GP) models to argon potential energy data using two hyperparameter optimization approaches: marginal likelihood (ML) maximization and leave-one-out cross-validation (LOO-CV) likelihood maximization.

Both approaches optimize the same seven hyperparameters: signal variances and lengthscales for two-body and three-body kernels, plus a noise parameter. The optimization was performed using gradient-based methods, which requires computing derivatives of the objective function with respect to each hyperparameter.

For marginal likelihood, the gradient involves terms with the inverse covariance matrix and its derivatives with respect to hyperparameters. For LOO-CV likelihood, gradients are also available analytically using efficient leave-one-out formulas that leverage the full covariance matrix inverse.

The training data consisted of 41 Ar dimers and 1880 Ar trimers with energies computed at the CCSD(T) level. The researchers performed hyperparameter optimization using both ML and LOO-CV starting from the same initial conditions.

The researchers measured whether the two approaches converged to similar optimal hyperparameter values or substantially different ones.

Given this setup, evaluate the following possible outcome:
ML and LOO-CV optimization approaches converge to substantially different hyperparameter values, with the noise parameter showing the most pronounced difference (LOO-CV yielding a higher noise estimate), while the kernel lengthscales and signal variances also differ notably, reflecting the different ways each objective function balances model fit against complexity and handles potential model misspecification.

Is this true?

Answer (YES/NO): NO